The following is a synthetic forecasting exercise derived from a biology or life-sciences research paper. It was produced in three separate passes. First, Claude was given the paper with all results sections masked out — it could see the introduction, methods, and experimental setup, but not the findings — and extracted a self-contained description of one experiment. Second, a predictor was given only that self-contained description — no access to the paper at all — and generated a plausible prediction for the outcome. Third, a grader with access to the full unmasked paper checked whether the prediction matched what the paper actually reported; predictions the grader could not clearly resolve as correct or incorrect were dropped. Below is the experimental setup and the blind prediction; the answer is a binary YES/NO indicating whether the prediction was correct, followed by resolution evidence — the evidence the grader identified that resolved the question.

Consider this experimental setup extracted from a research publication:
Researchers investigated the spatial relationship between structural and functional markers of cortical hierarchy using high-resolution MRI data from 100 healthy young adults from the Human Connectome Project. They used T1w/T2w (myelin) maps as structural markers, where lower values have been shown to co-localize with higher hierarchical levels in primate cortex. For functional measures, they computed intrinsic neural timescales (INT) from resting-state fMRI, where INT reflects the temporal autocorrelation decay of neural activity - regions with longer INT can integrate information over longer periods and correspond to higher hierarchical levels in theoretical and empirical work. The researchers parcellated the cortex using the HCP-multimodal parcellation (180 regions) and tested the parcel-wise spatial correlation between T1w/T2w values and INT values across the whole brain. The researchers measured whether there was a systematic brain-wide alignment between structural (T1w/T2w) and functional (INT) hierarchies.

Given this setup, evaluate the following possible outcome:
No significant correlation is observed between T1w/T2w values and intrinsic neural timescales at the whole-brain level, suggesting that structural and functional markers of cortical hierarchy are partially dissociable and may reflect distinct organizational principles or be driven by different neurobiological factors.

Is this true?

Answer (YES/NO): YES